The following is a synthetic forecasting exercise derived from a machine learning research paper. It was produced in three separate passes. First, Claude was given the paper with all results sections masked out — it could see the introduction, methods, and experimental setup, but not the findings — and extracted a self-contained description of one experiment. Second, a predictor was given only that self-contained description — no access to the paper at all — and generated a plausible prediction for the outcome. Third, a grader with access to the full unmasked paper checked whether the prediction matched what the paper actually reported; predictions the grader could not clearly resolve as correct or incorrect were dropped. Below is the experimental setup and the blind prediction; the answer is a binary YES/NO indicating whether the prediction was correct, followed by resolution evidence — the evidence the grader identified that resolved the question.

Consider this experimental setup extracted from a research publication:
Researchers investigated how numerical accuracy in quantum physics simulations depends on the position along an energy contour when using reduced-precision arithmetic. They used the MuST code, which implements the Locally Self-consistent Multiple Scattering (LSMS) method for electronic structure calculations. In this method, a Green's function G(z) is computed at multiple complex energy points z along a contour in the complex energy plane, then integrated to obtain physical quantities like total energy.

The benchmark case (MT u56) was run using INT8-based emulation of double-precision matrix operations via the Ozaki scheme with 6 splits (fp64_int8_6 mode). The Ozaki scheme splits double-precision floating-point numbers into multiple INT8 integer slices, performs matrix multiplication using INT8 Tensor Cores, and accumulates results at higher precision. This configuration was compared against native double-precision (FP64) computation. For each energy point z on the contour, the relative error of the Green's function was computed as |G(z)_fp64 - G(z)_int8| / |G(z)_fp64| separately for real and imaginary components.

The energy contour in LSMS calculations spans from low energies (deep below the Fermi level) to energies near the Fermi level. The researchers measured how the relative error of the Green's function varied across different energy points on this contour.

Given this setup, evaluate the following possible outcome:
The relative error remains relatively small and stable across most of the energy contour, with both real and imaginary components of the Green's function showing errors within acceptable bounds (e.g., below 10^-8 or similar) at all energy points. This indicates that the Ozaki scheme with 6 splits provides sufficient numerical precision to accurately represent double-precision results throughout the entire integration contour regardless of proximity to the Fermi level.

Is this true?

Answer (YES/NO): NO